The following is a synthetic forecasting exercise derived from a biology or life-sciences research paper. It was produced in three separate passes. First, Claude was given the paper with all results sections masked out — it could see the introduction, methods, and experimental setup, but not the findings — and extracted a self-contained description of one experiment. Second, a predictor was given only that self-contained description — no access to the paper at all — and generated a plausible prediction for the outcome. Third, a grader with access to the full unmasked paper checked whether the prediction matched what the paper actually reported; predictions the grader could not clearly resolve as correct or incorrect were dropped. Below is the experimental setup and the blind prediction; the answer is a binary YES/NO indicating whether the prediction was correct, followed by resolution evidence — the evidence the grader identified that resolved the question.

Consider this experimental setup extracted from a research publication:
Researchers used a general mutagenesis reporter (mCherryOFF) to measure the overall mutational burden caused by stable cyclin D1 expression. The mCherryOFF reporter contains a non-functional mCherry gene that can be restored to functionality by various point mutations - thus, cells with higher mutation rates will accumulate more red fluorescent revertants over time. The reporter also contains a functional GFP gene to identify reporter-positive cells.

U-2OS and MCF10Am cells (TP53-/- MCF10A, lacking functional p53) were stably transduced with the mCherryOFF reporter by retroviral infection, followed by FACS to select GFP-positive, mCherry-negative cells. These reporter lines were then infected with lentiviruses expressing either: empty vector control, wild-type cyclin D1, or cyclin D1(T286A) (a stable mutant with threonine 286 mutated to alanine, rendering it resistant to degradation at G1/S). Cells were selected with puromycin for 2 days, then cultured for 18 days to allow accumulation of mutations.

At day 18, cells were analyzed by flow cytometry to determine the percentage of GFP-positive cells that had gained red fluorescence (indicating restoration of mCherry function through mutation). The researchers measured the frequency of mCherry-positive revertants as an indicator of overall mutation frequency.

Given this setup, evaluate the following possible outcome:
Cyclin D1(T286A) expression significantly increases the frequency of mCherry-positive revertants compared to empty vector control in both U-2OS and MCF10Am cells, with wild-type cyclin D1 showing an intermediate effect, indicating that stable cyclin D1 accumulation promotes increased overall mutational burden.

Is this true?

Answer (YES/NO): YES